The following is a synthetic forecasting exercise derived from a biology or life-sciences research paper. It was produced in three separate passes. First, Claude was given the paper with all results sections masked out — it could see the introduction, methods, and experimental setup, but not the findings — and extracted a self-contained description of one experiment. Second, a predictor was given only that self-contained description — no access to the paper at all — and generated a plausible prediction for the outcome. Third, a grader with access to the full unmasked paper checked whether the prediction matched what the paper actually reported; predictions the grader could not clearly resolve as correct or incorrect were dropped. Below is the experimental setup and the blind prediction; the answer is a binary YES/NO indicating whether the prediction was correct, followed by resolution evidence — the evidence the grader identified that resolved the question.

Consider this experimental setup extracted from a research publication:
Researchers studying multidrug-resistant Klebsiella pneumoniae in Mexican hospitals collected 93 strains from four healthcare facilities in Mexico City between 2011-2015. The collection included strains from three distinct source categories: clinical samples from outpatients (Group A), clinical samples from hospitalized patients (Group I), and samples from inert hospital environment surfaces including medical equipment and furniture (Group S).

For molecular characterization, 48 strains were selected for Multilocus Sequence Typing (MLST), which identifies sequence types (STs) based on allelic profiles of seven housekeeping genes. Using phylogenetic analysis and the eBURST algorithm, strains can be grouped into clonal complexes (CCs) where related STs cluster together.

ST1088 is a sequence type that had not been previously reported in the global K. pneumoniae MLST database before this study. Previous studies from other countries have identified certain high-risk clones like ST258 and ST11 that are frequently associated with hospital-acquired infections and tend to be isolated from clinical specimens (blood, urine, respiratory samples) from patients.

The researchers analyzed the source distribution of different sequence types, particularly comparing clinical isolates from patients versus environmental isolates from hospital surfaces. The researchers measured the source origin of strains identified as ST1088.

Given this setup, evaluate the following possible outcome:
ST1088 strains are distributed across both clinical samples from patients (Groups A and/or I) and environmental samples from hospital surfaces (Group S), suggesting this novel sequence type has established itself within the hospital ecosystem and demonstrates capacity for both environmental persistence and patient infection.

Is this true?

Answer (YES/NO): NO